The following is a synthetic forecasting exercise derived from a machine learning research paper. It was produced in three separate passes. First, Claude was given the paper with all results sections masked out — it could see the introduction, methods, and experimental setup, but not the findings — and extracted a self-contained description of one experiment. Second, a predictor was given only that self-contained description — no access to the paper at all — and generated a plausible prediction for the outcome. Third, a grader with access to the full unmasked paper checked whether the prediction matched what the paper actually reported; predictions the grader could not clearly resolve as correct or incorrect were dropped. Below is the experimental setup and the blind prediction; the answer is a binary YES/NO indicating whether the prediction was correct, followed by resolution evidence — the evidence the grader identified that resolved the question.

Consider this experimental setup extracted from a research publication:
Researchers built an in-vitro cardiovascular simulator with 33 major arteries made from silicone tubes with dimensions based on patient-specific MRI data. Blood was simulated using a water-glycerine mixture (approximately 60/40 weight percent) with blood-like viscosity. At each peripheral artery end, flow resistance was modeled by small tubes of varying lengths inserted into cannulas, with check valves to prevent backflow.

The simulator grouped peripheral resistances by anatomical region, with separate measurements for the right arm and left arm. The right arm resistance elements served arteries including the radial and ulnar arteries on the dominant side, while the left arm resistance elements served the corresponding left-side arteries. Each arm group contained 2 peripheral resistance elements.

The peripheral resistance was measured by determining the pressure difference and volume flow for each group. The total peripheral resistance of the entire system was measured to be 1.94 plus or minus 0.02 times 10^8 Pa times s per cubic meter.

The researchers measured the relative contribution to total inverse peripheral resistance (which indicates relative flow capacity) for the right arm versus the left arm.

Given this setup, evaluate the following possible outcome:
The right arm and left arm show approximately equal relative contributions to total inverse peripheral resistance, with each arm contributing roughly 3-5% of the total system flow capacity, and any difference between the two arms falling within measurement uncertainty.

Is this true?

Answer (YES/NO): NO